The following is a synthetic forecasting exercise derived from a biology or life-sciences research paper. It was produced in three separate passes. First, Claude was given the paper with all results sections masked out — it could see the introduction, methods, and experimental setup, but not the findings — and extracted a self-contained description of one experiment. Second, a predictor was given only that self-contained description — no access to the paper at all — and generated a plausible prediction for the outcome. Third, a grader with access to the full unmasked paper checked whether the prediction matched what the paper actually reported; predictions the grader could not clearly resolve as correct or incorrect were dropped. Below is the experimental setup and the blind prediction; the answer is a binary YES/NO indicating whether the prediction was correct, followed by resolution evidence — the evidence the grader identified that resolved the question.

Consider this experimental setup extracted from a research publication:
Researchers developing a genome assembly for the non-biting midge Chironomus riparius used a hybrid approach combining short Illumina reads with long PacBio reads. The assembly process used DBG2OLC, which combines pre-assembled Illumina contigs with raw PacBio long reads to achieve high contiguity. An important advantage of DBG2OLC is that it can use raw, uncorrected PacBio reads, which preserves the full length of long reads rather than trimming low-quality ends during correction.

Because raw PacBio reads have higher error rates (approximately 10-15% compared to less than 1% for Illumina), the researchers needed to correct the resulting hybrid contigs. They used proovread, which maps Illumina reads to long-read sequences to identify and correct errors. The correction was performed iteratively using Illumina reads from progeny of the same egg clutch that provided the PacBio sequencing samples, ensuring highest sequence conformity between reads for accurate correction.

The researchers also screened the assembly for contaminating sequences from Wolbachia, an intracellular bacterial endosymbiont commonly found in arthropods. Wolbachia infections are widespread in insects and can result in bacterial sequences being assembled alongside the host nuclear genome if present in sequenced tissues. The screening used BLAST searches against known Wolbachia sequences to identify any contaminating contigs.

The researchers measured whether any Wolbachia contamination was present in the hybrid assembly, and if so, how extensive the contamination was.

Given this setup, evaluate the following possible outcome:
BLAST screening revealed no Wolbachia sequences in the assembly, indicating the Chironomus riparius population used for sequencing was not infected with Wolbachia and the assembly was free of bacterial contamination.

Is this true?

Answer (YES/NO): NO